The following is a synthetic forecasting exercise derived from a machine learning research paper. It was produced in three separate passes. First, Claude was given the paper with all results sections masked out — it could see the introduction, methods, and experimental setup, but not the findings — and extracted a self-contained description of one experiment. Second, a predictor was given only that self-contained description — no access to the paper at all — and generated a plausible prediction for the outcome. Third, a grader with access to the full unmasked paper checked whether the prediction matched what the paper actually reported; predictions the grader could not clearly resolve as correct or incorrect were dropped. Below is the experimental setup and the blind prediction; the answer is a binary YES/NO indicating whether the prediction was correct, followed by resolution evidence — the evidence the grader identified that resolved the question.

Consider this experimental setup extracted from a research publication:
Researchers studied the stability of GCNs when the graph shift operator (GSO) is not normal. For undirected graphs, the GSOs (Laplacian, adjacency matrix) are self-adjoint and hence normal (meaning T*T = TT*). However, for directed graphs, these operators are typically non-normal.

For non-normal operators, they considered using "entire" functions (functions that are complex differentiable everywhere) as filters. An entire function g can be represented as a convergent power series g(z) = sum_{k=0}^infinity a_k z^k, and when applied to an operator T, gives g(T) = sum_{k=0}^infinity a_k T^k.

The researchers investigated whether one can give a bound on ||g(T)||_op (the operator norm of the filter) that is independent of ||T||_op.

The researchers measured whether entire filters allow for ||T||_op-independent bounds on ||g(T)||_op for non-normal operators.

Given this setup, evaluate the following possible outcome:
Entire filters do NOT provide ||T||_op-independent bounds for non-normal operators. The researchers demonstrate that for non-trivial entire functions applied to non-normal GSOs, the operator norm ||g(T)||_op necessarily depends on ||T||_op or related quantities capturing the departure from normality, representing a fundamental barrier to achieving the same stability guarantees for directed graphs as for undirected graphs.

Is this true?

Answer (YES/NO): YES